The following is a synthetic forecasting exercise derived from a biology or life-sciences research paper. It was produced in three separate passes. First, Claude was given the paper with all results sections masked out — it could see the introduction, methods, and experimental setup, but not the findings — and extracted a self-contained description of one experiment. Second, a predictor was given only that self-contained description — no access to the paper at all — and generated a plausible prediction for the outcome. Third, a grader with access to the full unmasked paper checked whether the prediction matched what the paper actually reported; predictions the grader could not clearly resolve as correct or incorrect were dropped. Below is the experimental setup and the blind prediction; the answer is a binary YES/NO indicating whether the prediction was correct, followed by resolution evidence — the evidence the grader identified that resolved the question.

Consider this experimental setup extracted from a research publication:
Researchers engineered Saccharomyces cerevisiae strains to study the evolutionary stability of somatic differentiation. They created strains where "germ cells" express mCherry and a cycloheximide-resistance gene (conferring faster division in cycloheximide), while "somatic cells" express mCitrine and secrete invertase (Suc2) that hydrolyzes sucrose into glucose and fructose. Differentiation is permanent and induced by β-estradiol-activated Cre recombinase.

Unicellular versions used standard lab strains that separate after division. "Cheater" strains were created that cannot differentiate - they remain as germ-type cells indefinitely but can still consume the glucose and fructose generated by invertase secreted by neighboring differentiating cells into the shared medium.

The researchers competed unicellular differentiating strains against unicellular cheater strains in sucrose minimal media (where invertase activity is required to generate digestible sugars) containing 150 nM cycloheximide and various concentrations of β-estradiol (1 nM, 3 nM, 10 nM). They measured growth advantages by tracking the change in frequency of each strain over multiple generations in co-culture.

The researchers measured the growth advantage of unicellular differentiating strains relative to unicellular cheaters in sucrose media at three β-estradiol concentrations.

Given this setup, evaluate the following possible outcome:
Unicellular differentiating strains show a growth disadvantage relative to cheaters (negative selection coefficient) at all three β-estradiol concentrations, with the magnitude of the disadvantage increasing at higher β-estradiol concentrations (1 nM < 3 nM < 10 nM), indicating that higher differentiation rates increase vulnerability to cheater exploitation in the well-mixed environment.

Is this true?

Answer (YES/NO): YES